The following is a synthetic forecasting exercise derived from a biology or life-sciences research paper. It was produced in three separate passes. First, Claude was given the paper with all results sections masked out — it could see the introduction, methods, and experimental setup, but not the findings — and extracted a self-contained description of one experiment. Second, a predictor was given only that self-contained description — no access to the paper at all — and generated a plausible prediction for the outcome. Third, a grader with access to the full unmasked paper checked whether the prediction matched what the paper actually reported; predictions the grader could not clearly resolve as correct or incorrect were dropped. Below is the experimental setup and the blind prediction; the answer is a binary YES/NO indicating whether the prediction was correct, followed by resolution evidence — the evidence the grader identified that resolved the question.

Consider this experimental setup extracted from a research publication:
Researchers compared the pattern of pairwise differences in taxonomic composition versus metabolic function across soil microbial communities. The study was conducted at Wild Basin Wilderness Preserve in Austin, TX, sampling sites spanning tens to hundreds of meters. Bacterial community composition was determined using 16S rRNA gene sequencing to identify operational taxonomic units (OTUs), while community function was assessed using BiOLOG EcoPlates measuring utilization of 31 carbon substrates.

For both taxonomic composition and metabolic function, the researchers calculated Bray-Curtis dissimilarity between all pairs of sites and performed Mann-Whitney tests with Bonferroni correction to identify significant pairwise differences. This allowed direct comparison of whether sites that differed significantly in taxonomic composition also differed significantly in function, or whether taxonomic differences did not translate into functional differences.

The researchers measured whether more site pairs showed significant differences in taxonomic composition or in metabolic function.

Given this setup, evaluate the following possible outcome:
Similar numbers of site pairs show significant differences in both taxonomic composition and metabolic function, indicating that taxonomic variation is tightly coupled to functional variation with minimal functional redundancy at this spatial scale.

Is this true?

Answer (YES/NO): NO